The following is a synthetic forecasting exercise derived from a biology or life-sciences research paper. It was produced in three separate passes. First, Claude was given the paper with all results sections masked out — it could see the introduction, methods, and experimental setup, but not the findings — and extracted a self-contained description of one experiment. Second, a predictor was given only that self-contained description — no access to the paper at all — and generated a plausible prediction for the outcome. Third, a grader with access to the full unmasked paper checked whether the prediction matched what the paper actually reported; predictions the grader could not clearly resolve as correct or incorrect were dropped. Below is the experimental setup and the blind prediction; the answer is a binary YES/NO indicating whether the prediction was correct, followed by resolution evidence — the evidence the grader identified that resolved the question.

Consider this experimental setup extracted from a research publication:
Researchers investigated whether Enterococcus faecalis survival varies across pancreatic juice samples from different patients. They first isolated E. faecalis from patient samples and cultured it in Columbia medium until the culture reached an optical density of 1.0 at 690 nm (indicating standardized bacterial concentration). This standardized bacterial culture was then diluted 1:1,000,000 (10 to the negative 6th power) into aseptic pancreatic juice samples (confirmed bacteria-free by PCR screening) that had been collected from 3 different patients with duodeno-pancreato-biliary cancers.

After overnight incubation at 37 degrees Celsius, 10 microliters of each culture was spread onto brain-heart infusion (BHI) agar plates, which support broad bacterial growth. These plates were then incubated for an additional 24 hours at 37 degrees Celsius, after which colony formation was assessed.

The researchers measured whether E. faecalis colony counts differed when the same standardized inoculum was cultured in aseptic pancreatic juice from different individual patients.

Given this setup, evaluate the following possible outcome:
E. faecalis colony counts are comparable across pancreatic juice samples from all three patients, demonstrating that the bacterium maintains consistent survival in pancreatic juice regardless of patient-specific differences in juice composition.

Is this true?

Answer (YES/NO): NO